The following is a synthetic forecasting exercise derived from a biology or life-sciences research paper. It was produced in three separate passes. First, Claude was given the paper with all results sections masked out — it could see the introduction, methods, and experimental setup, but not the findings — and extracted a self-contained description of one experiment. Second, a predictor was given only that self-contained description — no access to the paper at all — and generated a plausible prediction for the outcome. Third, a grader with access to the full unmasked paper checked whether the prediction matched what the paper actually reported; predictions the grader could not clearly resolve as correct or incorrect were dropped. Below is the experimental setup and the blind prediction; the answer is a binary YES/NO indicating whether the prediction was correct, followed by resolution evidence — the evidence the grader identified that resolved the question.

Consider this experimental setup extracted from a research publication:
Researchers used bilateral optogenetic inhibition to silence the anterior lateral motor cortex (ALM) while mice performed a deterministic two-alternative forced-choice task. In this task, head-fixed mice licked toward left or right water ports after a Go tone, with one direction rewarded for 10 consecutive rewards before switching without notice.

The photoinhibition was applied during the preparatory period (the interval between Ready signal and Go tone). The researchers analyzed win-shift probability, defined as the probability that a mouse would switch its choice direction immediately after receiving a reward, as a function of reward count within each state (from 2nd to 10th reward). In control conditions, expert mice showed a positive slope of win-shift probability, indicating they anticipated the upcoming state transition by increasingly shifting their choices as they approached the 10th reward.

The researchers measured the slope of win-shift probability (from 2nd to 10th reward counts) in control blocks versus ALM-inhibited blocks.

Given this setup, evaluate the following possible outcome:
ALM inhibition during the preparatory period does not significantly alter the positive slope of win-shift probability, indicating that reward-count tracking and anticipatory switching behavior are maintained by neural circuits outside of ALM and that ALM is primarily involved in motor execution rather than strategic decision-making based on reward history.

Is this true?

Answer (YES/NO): NO